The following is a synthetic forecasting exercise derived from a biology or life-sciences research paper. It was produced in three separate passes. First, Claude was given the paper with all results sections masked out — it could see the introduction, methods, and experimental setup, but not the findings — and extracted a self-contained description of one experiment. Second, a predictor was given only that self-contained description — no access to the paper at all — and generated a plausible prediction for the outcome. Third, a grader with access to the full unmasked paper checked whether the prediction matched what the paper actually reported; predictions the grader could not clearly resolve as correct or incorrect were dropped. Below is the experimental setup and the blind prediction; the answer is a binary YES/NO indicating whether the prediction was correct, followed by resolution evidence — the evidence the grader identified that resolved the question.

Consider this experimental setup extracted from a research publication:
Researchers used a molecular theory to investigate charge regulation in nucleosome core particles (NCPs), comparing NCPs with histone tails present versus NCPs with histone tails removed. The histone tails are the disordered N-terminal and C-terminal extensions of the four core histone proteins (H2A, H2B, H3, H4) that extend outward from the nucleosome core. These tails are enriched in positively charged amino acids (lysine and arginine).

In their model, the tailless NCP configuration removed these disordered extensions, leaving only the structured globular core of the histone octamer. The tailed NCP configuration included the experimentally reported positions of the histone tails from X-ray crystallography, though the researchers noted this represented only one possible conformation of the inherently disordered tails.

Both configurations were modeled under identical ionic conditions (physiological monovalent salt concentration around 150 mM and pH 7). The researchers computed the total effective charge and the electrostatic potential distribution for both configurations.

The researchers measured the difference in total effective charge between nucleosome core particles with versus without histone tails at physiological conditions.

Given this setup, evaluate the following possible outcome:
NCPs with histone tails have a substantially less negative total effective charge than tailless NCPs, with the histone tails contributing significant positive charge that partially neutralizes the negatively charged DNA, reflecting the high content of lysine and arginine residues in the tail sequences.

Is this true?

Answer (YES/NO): YES